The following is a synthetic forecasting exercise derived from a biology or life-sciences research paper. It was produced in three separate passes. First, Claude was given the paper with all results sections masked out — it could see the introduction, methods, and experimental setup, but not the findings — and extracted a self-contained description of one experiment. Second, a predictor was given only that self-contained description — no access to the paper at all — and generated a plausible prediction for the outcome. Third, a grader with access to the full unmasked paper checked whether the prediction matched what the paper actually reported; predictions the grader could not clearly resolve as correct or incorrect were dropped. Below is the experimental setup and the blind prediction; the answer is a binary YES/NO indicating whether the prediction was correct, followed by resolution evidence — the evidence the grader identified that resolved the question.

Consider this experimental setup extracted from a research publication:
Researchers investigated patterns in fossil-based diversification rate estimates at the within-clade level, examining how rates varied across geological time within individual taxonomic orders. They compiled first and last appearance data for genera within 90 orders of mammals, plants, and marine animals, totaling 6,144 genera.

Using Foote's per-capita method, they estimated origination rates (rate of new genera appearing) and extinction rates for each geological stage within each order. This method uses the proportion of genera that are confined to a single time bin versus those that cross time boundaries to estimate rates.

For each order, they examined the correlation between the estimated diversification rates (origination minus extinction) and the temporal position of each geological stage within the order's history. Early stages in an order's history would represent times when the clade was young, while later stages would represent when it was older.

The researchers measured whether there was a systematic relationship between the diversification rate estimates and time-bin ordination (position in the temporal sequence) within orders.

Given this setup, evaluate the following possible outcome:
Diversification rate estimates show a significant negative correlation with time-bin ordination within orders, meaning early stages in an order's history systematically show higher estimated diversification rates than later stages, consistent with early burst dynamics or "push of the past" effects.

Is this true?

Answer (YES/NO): NO